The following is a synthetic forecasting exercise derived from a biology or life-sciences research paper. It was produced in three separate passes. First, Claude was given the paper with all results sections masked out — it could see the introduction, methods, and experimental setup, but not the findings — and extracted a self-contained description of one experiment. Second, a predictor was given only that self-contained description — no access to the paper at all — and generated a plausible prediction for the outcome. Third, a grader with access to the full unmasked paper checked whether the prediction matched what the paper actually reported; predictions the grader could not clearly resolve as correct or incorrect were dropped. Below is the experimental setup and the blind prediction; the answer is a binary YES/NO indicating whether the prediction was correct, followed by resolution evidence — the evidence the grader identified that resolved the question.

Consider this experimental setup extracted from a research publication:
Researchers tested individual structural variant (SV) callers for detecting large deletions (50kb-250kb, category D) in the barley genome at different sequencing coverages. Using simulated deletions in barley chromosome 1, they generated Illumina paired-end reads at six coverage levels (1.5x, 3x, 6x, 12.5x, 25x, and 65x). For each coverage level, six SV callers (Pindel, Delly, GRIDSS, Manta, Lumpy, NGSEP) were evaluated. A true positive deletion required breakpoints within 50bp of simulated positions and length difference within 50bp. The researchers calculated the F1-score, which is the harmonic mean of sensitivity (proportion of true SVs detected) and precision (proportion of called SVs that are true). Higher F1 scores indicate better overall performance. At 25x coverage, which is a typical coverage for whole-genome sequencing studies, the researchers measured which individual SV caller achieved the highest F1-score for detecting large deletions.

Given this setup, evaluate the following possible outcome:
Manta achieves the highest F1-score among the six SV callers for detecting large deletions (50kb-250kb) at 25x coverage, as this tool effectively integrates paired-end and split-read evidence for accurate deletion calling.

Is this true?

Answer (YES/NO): NO